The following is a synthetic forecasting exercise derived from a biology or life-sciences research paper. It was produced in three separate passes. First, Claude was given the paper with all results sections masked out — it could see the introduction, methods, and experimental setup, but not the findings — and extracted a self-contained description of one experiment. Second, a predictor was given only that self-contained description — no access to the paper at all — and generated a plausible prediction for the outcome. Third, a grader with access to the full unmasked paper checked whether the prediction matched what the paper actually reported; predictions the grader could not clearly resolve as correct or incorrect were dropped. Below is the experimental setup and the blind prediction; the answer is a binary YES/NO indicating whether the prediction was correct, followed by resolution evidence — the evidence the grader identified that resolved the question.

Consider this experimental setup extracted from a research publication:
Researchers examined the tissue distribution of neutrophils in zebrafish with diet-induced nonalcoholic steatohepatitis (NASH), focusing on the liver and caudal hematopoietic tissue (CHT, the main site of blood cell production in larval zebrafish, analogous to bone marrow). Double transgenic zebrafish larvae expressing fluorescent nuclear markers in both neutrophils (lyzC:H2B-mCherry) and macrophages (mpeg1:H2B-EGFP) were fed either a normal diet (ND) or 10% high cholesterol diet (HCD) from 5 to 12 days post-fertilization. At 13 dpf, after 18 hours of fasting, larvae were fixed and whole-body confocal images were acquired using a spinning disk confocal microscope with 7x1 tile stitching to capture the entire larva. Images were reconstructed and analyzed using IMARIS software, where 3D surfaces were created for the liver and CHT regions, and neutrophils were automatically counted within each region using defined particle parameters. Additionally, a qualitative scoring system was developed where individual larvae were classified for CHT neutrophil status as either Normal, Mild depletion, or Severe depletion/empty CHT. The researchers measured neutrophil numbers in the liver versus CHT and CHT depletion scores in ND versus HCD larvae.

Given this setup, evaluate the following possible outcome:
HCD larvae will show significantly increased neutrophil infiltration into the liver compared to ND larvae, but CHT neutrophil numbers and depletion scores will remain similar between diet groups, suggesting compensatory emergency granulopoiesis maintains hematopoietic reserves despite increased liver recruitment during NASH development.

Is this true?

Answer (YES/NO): NO